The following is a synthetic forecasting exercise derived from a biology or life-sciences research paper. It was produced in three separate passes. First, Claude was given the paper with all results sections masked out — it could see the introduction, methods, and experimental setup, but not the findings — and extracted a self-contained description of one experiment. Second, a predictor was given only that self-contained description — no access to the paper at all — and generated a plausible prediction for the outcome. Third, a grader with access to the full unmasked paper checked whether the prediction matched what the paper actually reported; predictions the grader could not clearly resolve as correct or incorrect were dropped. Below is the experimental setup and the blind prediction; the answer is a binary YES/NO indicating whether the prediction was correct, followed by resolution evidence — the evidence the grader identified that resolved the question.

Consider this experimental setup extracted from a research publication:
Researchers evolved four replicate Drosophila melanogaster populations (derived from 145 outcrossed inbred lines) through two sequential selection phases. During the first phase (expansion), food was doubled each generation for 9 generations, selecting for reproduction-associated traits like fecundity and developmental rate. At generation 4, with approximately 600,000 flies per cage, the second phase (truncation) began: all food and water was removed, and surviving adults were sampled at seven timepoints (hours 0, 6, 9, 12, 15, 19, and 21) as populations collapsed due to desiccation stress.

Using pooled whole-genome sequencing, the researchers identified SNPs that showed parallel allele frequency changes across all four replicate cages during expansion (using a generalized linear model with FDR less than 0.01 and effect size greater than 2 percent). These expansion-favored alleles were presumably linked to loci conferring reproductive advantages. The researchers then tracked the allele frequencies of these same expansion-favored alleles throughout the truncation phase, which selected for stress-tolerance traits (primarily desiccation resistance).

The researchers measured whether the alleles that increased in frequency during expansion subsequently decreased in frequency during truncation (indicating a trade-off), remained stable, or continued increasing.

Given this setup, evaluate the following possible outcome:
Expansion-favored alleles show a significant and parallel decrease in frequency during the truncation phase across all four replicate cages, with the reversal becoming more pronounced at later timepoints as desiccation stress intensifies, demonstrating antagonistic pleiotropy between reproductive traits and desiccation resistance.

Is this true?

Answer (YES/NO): YES